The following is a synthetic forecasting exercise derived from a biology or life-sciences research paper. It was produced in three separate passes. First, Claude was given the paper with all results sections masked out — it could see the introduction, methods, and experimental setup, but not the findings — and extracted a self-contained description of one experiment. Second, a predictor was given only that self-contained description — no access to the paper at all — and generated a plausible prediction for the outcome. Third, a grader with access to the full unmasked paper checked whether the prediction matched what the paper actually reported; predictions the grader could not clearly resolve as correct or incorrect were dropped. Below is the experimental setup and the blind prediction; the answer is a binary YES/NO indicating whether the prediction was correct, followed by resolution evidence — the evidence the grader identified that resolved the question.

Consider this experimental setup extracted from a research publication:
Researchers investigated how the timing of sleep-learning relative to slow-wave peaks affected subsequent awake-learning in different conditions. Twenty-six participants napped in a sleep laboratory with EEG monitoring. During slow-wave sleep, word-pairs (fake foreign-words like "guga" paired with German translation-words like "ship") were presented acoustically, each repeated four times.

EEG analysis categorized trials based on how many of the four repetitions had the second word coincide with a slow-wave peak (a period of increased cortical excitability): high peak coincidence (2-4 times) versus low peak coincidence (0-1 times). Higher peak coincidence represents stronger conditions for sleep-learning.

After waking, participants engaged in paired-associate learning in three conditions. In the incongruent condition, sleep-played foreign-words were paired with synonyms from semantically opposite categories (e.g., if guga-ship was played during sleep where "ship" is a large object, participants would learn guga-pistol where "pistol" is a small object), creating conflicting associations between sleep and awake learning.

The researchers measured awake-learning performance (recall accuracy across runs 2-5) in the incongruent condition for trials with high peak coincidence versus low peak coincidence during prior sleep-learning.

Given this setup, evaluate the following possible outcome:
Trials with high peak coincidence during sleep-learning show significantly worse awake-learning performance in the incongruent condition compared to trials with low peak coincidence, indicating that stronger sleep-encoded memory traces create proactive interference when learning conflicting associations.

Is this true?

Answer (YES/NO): NO